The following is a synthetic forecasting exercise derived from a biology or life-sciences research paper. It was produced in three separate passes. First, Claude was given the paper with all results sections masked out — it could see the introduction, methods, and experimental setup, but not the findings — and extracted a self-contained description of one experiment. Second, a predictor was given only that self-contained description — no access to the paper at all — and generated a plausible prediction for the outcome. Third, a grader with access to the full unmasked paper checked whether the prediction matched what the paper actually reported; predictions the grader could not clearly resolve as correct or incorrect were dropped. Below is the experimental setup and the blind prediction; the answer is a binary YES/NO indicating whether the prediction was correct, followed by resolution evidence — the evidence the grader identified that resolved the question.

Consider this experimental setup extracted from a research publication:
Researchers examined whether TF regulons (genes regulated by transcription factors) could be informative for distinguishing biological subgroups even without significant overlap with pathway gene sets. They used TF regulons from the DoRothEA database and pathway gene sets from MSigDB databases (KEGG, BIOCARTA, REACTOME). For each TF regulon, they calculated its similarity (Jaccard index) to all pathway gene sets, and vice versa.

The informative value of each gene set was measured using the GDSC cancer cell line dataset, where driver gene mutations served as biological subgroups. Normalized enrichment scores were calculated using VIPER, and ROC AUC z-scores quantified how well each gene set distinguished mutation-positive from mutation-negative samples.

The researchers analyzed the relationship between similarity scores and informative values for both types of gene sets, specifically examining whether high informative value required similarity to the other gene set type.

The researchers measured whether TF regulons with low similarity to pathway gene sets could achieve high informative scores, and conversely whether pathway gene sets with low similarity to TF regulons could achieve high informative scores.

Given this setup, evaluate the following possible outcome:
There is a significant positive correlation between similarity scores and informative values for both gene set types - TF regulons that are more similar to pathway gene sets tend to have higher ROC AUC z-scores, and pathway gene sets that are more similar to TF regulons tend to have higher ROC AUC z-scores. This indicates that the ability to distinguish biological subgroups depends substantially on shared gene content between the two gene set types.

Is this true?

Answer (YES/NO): NO